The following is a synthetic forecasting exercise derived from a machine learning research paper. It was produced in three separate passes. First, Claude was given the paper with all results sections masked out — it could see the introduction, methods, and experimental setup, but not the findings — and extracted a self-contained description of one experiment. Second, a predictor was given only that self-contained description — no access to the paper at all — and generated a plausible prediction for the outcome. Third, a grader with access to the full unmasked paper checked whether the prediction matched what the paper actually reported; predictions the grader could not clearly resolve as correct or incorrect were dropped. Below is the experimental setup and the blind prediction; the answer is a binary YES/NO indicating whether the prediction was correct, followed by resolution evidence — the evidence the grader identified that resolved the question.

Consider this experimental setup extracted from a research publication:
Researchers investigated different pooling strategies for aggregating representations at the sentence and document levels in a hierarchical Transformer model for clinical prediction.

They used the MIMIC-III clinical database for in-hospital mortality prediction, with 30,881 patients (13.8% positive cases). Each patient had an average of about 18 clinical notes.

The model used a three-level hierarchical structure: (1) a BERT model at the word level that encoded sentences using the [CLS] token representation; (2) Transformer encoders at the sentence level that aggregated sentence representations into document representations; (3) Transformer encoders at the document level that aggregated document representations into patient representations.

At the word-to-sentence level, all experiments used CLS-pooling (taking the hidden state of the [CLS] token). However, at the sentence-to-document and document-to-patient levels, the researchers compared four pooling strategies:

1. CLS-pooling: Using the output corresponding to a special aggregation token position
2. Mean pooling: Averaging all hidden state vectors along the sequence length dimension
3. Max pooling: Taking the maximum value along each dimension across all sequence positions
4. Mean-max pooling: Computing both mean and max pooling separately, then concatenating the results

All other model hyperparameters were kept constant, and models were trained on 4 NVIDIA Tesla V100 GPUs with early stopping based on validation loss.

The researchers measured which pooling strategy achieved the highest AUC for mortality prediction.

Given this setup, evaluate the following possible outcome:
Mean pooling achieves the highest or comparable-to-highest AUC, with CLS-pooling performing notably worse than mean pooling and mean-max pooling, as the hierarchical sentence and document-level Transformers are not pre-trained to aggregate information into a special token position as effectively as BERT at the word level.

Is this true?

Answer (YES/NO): NO